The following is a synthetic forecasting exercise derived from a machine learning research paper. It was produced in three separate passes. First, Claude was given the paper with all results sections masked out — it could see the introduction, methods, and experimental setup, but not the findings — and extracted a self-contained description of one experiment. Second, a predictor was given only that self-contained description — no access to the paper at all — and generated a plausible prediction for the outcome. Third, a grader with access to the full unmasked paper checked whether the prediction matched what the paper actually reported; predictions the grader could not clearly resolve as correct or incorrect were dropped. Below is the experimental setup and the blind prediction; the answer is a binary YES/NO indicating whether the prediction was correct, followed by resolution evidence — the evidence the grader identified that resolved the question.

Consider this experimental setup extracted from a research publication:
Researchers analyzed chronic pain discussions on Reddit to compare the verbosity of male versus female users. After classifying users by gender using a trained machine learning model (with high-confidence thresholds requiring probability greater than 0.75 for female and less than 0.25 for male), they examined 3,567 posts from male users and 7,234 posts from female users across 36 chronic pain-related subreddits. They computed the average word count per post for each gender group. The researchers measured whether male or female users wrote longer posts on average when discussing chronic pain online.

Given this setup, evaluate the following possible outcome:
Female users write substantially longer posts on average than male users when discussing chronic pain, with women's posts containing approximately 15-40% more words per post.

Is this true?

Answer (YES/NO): NO